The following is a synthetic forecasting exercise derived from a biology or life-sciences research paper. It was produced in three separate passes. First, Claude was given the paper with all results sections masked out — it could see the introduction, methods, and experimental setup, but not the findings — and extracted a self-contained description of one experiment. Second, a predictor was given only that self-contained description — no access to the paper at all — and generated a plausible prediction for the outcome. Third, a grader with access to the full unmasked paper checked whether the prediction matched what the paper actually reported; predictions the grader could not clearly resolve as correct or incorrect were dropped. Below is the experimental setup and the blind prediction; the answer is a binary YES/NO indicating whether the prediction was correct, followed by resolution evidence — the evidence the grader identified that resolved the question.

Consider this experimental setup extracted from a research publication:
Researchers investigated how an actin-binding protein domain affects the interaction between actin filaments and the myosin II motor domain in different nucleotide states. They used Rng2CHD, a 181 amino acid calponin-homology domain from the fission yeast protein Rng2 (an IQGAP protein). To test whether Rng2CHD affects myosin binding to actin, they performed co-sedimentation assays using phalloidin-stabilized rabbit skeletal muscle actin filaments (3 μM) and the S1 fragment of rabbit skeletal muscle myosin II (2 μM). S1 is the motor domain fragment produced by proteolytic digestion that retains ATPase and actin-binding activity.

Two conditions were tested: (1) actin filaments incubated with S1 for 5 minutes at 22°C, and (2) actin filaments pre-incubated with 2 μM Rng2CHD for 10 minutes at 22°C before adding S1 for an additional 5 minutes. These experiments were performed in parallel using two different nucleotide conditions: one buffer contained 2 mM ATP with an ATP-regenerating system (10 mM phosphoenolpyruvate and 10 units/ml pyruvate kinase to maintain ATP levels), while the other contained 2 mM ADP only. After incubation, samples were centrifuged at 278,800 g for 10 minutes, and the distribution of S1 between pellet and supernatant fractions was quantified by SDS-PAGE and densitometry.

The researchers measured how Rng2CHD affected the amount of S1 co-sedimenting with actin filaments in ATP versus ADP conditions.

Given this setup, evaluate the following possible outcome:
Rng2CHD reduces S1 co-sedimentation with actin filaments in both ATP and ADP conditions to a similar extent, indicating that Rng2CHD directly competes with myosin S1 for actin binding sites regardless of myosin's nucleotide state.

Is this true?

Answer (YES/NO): NO